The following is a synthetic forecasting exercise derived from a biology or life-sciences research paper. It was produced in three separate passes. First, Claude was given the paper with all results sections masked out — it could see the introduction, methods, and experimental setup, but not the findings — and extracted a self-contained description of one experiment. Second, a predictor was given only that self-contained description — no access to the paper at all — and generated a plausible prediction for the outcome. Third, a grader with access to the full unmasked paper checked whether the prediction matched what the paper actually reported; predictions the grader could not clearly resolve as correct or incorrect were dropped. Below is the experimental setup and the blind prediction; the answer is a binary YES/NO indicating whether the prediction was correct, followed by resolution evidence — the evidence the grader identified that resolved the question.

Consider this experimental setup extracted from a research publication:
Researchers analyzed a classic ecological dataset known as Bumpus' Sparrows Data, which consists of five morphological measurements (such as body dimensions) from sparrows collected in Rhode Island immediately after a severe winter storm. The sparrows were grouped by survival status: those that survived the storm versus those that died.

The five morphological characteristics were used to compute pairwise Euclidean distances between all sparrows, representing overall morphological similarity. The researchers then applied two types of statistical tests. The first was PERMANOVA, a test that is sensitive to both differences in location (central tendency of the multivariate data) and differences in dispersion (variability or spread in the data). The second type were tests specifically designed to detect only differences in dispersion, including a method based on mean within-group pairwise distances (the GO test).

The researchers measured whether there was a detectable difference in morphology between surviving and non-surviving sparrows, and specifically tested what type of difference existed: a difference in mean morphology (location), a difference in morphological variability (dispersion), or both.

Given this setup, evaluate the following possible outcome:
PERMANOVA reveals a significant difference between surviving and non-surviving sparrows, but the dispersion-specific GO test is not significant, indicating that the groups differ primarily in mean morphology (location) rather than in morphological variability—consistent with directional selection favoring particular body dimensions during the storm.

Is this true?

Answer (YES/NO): NO